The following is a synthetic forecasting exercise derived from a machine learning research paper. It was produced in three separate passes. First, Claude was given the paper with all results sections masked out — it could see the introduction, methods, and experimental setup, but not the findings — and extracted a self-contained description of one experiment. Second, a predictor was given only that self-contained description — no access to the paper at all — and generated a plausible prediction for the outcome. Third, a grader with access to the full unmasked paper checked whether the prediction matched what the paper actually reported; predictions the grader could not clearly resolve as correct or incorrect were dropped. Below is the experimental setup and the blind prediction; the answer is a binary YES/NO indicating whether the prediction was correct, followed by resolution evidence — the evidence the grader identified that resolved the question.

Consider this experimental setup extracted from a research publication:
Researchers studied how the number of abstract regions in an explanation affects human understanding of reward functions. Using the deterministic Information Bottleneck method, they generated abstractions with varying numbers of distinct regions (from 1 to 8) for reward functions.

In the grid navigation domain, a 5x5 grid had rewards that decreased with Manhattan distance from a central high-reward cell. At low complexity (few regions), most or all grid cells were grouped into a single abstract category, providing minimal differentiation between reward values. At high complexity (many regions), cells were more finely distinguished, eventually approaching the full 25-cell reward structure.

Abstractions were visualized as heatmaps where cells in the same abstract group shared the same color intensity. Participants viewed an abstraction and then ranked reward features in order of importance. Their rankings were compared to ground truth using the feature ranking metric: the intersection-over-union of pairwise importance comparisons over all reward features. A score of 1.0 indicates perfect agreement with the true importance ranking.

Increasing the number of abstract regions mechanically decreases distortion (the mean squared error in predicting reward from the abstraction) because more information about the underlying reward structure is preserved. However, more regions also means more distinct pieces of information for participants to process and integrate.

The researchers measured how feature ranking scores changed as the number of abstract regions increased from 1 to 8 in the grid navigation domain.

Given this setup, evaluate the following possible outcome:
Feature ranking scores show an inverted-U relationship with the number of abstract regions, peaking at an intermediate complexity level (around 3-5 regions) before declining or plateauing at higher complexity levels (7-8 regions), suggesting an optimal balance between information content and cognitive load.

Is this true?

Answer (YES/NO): NO